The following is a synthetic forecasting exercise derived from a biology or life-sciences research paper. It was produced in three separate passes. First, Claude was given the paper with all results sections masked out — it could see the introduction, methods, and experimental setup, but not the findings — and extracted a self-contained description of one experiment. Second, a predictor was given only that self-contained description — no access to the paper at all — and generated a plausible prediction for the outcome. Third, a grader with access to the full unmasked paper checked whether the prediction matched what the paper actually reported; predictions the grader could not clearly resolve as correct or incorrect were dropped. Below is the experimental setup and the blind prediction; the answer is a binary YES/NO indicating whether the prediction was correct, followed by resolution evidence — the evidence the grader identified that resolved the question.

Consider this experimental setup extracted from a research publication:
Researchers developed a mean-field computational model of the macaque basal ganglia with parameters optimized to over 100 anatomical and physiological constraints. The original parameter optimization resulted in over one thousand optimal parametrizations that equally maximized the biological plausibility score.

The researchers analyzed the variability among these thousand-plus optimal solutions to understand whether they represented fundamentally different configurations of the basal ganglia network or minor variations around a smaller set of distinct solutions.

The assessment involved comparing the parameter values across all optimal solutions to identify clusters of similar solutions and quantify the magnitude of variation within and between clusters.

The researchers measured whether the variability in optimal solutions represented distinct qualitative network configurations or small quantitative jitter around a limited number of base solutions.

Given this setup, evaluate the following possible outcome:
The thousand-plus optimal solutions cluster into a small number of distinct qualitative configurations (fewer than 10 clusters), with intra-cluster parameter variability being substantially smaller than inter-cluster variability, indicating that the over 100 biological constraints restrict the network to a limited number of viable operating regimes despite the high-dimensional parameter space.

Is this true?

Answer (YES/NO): NO